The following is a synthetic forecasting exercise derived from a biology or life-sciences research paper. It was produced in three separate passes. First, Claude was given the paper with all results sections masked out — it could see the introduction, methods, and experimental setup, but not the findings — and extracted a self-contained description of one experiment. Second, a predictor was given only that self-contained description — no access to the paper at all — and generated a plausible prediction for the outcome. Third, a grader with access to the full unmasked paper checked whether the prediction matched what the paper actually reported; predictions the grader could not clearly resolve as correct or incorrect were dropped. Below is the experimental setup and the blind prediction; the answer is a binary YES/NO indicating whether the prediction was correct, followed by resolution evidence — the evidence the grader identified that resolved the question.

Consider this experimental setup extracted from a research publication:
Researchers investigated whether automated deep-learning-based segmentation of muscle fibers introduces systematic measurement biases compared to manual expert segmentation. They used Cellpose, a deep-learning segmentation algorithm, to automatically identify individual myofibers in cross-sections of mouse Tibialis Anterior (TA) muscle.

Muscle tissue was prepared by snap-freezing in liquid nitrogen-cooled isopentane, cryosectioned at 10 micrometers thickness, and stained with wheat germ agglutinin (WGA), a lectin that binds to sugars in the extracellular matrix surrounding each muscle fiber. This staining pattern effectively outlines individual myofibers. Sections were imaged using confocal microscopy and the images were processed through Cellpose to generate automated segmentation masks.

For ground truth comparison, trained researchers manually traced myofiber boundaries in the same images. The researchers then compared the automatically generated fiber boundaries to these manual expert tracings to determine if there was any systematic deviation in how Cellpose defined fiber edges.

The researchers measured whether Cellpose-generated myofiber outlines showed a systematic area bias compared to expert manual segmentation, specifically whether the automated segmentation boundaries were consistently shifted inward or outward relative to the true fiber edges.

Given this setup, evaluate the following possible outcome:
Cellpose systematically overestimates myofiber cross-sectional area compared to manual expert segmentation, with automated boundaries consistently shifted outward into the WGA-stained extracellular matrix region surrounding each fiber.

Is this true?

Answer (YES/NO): YES